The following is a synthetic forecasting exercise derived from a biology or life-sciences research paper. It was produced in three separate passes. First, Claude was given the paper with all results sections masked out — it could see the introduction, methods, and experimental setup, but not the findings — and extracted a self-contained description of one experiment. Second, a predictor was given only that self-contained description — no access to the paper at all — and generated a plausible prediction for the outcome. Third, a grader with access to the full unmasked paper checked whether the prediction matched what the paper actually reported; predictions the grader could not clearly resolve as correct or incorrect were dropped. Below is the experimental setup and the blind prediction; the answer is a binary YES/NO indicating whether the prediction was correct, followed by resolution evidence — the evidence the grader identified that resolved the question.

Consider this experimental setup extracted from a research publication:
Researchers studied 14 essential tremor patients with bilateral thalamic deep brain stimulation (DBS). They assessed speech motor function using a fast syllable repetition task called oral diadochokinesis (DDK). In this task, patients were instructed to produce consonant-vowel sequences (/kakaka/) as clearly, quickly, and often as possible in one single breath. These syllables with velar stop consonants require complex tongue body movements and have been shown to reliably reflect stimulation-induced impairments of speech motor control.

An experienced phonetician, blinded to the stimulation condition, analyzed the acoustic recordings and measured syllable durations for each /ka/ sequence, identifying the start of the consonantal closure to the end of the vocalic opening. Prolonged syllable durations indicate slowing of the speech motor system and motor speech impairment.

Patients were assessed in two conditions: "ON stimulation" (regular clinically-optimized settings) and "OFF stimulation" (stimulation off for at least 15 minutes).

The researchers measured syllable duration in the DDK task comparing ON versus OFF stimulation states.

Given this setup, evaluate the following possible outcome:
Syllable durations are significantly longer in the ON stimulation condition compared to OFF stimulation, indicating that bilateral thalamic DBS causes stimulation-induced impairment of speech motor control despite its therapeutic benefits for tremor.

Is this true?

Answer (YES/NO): YES